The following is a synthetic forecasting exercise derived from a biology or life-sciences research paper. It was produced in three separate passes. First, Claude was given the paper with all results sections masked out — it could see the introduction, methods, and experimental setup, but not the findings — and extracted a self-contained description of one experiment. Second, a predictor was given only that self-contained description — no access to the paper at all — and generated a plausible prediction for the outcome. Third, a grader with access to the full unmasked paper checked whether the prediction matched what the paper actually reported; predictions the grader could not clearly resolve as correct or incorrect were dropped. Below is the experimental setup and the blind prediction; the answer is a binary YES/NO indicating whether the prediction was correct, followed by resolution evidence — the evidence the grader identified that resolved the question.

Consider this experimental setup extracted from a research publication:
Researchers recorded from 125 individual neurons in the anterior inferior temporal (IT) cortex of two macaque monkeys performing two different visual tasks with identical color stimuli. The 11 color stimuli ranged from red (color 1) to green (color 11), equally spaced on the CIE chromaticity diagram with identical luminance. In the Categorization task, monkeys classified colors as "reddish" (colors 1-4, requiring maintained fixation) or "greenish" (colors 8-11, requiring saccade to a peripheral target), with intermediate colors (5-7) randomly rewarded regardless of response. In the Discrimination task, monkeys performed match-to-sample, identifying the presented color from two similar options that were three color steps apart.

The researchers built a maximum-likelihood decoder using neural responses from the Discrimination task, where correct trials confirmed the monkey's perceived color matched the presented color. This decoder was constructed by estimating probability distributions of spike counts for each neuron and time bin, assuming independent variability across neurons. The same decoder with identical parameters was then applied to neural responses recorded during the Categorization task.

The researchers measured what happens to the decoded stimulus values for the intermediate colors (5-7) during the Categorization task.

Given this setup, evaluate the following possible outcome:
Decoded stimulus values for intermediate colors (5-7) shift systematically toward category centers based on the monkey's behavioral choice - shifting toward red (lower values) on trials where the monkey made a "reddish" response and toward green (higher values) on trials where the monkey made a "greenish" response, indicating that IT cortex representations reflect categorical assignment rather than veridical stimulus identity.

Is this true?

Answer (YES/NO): YES